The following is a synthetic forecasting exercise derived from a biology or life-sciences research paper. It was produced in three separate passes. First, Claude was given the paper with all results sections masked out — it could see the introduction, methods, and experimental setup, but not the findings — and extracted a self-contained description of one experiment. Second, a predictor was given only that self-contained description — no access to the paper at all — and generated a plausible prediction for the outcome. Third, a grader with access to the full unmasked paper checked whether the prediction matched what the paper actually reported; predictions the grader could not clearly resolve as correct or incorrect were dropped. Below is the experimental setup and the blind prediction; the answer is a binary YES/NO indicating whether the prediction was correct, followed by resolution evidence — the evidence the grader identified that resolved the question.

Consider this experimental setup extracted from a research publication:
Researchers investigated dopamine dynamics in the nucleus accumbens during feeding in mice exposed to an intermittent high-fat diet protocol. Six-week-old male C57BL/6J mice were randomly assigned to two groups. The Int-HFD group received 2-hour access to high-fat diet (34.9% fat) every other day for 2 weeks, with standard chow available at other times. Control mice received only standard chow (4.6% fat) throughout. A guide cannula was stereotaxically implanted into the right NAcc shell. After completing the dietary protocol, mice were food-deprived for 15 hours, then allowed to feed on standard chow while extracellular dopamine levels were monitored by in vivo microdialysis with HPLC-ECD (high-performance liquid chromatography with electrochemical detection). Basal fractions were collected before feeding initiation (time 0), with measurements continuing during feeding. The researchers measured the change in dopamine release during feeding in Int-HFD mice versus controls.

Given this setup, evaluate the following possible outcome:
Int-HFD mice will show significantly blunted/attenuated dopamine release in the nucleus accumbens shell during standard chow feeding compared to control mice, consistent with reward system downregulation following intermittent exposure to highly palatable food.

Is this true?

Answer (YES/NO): YES